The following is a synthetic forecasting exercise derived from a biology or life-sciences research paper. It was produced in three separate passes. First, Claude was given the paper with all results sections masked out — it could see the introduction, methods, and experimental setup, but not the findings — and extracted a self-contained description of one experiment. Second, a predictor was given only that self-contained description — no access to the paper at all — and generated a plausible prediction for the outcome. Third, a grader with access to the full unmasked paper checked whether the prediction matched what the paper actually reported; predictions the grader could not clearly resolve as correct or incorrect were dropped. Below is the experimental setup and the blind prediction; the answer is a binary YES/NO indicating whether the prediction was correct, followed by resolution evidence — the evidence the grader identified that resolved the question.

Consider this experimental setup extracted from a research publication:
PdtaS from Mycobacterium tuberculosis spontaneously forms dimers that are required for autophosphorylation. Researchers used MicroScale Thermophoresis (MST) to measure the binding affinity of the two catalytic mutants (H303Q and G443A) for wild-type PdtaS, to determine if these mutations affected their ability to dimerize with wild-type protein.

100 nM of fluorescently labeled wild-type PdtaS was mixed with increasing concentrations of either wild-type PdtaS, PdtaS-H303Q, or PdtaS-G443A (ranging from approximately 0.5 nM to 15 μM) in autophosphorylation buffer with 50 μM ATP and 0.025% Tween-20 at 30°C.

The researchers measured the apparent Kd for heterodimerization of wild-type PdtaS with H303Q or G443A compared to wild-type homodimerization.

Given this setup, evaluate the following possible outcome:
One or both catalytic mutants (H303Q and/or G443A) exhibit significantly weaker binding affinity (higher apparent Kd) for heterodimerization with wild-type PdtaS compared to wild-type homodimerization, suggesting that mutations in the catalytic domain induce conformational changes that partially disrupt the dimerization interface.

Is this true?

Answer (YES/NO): NO